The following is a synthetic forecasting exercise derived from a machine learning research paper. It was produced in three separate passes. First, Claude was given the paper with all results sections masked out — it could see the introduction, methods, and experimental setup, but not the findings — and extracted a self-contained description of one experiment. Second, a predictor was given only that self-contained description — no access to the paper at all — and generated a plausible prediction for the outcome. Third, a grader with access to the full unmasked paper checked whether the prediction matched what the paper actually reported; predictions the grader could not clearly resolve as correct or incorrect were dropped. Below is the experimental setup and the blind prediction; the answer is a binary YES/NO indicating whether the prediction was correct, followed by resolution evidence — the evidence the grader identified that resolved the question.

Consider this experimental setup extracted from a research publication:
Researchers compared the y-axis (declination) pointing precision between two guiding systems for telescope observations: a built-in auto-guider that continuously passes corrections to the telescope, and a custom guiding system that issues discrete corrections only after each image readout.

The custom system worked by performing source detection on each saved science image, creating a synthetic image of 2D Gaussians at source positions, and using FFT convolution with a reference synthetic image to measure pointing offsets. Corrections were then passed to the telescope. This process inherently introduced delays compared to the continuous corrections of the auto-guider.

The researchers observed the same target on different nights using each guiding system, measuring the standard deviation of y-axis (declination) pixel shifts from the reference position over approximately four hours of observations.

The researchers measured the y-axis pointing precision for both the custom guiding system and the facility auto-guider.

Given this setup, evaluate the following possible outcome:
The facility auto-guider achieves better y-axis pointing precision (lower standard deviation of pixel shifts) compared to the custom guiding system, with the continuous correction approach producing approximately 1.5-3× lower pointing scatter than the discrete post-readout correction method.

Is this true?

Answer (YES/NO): NO